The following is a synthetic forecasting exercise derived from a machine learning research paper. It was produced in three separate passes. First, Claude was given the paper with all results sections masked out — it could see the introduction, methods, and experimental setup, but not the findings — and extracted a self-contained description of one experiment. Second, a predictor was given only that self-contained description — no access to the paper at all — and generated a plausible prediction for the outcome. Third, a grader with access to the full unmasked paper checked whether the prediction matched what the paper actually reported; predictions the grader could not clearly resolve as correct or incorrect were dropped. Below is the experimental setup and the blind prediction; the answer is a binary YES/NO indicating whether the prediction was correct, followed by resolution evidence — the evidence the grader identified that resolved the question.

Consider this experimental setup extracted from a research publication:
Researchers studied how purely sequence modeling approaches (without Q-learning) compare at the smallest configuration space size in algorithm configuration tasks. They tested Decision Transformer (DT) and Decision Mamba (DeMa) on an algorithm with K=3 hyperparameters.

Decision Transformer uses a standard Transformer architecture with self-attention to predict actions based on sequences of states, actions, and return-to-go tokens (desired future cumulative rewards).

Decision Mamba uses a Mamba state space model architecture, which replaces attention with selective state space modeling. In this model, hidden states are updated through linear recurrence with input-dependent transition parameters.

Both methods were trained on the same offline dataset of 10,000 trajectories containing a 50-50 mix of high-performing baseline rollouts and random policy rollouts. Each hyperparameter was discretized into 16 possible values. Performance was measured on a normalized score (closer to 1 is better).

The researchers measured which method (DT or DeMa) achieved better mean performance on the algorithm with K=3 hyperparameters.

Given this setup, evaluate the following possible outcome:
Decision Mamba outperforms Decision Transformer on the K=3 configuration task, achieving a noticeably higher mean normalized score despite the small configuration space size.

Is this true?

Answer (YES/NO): NO